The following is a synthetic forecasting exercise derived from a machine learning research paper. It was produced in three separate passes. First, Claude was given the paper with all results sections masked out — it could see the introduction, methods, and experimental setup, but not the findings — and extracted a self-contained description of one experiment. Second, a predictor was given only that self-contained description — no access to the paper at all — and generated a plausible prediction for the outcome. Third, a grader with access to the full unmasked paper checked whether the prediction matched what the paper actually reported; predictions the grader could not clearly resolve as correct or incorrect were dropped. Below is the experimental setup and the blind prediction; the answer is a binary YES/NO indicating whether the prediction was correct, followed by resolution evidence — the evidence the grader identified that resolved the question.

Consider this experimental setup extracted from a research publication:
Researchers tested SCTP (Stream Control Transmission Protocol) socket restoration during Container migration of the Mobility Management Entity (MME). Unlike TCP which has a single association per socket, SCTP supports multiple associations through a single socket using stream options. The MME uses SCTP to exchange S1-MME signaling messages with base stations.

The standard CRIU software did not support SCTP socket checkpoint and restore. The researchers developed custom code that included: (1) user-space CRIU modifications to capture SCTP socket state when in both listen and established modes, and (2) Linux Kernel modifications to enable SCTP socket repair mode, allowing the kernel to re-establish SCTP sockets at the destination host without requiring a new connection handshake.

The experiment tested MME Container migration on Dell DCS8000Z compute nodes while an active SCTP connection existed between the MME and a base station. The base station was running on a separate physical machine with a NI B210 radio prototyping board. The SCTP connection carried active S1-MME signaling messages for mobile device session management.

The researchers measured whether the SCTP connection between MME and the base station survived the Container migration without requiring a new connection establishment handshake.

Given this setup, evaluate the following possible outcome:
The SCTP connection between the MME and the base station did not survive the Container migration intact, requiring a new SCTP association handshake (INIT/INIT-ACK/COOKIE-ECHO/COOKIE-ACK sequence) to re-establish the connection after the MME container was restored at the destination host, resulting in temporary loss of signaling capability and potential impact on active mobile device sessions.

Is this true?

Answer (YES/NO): NO